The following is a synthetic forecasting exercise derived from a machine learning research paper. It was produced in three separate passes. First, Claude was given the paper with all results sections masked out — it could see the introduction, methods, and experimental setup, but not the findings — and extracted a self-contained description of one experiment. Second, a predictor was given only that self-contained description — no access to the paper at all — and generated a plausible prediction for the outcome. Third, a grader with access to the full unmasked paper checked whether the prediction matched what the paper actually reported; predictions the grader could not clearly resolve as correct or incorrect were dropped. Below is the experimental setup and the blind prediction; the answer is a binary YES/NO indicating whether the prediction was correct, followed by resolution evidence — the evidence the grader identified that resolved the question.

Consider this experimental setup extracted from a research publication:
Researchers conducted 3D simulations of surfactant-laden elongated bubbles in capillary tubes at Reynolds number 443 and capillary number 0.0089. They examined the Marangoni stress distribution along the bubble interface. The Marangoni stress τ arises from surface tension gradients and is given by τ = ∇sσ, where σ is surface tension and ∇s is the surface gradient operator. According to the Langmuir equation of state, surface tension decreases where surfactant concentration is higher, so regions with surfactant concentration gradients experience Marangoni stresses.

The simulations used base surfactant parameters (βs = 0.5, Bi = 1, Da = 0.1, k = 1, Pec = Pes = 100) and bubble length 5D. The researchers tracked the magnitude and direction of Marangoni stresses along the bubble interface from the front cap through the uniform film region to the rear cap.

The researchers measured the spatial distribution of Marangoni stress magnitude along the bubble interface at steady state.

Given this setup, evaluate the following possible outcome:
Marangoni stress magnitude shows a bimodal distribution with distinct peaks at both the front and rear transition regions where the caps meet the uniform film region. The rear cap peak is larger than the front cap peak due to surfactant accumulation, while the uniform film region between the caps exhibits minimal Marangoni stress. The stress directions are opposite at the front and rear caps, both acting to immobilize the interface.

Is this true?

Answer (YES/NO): NO